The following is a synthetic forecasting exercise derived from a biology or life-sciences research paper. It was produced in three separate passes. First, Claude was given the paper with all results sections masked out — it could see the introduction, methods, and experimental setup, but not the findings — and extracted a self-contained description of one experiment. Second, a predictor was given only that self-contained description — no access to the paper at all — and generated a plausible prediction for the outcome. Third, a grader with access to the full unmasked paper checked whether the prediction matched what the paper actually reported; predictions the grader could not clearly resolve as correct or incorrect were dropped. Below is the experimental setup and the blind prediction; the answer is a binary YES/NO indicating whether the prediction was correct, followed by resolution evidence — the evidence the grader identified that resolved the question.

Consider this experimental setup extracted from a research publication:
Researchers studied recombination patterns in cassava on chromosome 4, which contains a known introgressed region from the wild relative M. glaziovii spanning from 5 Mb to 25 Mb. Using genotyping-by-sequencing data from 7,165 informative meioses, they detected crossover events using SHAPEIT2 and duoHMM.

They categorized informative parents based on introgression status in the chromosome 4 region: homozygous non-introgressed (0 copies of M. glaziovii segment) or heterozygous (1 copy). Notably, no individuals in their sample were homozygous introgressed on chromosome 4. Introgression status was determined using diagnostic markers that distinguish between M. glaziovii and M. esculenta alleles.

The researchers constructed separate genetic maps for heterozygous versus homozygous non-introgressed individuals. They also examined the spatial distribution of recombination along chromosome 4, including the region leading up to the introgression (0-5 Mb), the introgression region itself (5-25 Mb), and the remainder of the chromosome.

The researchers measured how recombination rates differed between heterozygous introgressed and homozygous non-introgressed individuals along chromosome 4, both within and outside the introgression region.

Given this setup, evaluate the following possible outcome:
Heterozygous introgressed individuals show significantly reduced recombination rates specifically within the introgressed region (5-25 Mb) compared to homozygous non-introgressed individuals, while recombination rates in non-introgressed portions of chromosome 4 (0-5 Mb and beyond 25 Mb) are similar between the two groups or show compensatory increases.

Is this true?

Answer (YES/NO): NO